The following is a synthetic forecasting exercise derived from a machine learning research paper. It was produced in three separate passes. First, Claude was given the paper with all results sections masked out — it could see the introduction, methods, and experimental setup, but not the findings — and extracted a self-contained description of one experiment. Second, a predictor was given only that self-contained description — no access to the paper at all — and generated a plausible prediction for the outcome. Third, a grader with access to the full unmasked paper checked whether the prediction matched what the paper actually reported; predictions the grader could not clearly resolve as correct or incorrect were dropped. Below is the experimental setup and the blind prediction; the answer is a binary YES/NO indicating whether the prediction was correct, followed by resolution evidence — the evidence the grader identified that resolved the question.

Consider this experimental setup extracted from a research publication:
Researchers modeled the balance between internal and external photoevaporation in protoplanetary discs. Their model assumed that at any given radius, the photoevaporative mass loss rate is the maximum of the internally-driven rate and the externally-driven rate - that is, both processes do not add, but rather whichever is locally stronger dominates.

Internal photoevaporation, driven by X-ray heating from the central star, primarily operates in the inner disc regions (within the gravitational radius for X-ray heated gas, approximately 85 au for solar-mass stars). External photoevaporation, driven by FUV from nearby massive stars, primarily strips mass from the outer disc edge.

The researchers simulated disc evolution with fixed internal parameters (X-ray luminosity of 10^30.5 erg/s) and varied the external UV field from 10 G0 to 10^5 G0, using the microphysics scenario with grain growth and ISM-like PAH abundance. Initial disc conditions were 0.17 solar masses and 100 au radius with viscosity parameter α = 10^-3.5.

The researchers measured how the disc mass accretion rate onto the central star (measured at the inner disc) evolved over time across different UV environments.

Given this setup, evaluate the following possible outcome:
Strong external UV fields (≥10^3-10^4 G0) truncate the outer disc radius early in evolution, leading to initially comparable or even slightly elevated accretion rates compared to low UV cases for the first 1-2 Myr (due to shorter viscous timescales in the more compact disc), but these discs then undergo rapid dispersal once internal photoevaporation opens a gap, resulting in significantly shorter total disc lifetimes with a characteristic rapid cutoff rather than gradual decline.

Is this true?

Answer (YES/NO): NO